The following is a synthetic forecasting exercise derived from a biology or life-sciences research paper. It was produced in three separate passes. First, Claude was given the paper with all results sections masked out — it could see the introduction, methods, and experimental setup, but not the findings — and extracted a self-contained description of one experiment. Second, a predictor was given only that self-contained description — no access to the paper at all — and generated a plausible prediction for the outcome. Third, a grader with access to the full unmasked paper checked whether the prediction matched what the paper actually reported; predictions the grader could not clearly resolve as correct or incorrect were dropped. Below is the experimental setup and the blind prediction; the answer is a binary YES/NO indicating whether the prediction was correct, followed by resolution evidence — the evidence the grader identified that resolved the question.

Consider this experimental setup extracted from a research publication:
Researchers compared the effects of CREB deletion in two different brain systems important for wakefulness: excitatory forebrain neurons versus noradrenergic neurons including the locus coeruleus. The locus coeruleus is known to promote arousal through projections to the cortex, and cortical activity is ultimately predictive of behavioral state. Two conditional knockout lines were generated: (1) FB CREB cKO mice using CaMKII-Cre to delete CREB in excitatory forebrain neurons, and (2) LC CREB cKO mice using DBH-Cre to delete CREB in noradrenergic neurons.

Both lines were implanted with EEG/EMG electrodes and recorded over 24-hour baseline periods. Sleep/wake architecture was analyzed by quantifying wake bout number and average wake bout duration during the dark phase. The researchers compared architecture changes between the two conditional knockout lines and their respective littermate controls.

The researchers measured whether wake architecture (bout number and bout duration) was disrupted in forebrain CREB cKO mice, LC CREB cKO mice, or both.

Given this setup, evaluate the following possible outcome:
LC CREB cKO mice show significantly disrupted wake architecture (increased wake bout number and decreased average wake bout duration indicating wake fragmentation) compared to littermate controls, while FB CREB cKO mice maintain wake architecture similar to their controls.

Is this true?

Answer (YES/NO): NO